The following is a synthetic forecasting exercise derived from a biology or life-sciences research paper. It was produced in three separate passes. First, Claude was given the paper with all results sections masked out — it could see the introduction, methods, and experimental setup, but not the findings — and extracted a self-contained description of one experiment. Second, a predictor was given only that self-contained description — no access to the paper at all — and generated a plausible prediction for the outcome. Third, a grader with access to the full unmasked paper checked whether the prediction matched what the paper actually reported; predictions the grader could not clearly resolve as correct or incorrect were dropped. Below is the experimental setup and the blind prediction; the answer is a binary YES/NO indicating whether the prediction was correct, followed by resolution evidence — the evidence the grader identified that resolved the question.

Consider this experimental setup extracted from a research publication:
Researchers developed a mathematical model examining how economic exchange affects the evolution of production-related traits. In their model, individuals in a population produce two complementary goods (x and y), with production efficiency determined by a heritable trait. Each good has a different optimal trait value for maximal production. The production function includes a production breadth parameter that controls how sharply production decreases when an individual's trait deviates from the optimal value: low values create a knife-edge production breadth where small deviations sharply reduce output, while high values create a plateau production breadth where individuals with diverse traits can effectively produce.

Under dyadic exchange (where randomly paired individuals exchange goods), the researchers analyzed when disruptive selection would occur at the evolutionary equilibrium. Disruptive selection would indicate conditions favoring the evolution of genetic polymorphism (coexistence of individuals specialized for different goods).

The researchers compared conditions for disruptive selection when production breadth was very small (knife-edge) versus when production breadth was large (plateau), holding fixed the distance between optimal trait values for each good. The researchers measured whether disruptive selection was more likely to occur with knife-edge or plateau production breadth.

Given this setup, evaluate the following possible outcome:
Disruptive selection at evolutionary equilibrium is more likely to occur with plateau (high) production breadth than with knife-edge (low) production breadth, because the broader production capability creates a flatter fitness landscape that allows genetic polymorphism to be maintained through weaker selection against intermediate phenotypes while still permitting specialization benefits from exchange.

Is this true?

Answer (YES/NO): NO